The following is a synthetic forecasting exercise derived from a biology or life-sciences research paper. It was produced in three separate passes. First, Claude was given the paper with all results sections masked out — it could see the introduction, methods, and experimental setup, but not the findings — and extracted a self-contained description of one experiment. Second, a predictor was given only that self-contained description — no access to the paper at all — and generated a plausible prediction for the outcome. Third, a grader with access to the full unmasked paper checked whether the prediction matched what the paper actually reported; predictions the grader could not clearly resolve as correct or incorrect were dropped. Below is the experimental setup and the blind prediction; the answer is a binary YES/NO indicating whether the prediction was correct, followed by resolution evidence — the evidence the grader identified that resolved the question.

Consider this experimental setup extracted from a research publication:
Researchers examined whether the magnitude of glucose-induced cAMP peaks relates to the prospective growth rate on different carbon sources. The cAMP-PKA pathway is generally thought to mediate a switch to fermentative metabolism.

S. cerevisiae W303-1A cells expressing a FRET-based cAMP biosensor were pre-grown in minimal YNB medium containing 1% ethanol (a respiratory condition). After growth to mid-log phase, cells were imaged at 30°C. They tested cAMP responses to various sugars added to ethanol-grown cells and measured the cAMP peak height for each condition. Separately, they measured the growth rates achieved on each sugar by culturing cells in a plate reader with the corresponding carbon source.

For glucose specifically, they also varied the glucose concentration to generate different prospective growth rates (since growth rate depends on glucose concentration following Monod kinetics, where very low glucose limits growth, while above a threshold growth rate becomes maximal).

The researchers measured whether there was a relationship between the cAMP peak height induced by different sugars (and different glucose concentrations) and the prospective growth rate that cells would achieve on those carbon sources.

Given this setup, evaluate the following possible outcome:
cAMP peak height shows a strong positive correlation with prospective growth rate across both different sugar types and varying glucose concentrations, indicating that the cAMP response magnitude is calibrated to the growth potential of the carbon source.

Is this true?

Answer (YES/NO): YES